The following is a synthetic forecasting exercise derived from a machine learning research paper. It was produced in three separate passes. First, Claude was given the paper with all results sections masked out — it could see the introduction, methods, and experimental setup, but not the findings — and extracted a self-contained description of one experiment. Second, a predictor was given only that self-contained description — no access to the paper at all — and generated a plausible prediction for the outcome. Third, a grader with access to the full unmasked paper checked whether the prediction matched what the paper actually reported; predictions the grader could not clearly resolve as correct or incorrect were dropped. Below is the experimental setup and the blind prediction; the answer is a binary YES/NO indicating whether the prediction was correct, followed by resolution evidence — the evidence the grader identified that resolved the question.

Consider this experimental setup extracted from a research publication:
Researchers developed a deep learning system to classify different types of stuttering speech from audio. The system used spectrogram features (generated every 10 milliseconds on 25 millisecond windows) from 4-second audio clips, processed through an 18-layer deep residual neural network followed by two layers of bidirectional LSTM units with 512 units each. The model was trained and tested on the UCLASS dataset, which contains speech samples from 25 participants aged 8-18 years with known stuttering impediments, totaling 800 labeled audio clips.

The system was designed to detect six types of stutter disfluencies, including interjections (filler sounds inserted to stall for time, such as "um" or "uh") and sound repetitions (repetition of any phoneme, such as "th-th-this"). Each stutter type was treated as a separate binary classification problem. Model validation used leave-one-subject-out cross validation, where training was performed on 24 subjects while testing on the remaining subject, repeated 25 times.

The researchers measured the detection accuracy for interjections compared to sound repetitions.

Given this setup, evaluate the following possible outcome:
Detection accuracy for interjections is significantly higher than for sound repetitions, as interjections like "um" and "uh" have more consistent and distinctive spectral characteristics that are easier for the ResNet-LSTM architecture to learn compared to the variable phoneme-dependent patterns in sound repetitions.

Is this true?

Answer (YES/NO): NO